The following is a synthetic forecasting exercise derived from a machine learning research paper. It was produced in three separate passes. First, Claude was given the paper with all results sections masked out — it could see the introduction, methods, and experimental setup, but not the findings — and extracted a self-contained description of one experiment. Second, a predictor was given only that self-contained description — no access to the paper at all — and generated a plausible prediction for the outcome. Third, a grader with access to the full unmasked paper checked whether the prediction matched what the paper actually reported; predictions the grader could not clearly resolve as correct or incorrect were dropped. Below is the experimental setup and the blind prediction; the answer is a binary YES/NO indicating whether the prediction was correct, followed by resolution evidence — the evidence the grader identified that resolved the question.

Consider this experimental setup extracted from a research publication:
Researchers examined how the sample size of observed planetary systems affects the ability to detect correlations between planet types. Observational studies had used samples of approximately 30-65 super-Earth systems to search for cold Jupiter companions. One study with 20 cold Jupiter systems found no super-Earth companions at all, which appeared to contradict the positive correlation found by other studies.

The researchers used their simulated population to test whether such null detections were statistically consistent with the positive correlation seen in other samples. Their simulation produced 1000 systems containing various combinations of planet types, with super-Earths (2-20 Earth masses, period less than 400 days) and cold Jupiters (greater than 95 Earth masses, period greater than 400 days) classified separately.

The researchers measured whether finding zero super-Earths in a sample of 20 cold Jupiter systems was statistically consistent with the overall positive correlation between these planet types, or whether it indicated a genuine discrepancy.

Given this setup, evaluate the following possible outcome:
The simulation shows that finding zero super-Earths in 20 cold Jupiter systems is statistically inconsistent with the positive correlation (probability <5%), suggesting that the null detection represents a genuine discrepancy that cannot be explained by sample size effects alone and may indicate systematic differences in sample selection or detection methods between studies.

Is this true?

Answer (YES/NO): YES